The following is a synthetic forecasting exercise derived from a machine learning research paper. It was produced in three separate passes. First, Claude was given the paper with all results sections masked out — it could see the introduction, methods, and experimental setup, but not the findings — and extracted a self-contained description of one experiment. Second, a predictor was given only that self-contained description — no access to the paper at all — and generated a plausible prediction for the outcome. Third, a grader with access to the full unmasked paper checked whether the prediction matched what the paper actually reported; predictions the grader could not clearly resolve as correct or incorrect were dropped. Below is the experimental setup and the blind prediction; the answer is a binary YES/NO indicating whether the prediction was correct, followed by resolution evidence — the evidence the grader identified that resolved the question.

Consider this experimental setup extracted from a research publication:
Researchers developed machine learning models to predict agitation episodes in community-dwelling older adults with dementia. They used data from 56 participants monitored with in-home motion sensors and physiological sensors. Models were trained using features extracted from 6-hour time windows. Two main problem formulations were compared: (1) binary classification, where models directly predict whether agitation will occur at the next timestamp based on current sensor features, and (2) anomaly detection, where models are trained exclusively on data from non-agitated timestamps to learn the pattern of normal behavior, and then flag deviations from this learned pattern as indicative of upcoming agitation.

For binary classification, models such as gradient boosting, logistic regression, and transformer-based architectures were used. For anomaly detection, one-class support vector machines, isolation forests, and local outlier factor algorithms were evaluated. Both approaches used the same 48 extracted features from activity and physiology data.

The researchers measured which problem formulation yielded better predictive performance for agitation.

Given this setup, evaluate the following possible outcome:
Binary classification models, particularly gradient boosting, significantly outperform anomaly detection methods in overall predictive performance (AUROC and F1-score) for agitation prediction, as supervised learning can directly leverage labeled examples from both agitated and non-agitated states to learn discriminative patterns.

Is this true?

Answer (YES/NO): NO